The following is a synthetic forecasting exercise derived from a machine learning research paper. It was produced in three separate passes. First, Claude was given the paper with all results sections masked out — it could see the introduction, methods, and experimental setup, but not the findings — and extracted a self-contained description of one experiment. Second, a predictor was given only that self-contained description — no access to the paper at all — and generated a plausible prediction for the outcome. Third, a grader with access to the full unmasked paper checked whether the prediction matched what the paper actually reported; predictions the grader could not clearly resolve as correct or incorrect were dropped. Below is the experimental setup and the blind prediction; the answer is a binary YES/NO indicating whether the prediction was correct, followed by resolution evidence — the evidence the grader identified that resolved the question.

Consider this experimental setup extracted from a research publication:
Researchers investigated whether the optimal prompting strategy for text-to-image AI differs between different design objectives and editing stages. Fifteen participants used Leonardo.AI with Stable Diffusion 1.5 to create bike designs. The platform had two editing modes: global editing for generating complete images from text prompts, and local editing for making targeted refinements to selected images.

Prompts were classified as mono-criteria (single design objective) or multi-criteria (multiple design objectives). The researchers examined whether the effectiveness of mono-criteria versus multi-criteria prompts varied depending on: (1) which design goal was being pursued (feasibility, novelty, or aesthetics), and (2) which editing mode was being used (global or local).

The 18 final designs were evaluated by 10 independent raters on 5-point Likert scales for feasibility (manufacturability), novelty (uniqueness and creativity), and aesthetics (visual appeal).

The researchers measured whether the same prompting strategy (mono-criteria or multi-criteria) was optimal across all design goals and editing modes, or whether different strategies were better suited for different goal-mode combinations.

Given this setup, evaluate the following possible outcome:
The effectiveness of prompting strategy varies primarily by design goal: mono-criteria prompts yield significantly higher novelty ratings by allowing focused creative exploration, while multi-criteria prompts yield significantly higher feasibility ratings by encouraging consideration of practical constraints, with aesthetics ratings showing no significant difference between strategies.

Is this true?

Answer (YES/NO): NO